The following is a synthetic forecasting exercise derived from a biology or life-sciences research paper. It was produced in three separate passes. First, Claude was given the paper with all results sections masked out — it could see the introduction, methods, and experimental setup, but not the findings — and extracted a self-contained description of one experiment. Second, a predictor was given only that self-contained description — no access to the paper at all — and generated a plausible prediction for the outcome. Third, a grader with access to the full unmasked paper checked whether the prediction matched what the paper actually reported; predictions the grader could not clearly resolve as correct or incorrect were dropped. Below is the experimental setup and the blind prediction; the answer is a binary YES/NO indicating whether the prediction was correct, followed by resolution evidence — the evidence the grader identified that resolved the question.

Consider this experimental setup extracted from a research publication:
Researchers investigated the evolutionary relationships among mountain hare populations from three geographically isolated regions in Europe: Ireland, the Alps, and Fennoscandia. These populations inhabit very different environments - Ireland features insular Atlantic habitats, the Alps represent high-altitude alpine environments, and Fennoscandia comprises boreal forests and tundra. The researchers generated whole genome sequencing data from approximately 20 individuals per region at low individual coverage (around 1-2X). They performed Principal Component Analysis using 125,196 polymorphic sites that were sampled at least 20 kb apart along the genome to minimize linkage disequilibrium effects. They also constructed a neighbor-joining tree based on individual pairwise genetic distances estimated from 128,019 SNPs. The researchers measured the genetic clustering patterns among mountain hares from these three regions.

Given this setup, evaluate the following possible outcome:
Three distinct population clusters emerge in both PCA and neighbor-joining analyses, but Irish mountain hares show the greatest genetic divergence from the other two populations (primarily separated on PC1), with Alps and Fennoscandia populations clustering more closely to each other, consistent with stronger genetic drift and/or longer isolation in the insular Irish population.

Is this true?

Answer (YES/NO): NO